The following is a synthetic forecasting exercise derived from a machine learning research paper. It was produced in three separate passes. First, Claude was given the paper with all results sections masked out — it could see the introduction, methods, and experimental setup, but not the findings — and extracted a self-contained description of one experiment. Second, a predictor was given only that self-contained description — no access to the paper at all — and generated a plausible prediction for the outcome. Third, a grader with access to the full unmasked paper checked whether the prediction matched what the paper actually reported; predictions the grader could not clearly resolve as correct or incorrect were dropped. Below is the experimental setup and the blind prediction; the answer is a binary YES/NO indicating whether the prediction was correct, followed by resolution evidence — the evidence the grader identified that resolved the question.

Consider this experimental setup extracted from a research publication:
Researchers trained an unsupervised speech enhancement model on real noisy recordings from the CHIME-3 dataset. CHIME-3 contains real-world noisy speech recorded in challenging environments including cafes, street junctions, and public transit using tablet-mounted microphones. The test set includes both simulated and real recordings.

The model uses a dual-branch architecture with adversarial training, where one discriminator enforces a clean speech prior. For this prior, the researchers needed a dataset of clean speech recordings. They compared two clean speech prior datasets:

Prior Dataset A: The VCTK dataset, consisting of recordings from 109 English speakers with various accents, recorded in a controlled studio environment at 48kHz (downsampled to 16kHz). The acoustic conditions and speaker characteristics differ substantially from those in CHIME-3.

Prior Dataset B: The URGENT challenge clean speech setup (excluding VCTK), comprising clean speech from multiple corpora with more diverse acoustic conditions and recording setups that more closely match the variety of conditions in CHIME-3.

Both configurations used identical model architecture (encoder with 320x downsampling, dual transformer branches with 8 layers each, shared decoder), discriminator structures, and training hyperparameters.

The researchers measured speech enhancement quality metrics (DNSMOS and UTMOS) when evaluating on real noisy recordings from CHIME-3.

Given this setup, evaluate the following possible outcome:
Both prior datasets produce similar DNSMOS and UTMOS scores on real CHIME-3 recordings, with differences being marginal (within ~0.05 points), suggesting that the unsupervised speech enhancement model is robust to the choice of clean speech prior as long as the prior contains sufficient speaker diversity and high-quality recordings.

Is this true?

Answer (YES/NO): NO